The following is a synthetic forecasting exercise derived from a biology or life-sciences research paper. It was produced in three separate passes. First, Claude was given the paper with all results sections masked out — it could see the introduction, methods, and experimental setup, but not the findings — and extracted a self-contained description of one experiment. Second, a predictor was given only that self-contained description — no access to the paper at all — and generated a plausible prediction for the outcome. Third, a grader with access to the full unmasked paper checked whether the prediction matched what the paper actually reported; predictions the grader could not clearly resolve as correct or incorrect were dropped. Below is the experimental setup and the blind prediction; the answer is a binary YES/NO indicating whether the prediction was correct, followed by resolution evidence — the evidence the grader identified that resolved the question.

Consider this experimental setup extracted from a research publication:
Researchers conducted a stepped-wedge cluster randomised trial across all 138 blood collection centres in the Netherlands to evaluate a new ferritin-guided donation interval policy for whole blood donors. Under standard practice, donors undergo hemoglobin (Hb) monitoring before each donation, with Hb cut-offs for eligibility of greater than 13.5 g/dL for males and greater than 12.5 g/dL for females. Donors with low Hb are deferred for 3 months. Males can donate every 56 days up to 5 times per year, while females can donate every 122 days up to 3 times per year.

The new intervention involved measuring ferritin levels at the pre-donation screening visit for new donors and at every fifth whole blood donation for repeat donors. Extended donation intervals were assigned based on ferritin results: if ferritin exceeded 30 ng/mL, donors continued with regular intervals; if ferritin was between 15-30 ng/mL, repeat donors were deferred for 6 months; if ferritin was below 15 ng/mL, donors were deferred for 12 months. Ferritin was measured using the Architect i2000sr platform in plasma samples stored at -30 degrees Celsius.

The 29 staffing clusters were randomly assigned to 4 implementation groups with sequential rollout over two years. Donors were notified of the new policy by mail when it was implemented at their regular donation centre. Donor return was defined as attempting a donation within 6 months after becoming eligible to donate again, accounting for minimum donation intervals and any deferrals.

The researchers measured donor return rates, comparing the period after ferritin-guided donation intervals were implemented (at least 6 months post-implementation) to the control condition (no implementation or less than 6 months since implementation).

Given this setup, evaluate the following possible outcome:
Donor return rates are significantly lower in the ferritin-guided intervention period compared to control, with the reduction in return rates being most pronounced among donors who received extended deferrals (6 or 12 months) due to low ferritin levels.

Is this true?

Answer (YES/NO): NO